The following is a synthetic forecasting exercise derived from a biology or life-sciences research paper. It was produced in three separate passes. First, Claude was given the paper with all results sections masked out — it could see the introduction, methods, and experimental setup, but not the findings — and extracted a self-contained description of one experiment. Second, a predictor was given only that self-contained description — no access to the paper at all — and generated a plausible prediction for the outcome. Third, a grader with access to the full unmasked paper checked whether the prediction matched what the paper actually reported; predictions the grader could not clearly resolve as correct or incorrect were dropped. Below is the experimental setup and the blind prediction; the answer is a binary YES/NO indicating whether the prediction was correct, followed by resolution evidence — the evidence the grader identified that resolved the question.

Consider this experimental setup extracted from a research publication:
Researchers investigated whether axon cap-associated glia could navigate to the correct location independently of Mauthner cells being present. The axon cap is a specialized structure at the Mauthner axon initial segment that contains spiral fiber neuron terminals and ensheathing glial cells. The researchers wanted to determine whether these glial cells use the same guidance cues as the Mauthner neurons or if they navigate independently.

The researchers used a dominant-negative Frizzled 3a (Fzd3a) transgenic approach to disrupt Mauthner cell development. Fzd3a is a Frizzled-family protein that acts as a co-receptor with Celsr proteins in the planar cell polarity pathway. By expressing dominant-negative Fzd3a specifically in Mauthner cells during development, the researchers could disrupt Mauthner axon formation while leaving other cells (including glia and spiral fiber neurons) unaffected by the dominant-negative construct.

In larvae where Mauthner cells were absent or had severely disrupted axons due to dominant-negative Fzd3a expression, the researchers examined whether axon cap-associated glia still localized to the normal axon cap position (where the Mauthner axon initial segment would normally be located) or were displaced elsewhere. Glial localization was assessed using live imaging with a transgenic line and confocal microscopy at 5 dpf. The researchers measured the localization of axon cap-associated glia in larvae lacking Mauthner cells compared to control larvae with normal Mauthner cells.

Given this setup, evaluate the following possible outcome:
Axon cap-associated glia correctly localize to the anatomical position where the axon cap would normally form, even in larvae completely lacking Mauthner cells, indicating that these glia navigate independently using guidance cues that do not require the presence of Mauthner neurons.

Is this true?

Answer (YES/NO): NO